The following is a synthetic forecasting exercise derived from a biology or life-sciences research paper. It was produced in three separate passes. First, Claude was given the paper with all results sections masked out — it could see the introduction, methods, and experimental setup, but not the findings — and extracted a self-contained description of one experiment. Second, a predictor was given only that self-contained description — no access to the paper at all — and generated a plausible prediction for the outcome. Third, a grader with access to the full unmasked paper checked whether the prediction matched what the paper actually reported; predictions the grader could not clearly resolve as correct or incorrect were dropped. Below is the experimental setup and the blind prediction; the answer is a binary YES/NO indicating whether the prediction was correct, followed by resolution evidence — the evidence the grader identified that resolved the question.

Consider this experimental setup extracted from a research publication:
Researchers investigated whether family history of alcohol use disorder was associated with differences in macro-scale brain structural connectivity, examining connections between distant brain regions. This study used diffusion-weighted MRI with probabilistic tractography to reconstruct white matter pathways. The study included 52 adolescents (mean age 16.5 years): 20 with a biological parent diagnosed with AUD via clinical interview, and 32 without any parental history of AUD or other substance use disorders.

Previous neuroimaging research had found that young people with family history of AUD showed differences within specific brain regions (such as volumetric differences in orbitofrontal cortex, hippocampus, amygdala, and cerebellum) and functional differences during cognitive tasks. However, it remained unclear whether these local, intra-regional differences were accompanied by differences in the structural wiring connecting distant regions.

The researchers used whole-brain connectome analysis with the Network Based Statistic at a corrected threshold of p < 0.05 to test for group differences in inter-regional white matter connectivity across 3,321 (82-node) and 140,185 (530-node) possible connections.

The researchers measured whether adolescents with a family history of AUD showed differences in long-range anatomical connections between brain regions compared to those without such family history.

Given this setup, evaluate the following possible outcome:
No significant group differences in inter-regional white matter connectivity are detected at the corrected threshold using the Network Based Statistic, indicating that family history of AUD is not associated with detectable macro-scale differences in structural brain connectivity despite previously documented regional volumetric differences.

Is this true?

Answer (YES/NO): YES